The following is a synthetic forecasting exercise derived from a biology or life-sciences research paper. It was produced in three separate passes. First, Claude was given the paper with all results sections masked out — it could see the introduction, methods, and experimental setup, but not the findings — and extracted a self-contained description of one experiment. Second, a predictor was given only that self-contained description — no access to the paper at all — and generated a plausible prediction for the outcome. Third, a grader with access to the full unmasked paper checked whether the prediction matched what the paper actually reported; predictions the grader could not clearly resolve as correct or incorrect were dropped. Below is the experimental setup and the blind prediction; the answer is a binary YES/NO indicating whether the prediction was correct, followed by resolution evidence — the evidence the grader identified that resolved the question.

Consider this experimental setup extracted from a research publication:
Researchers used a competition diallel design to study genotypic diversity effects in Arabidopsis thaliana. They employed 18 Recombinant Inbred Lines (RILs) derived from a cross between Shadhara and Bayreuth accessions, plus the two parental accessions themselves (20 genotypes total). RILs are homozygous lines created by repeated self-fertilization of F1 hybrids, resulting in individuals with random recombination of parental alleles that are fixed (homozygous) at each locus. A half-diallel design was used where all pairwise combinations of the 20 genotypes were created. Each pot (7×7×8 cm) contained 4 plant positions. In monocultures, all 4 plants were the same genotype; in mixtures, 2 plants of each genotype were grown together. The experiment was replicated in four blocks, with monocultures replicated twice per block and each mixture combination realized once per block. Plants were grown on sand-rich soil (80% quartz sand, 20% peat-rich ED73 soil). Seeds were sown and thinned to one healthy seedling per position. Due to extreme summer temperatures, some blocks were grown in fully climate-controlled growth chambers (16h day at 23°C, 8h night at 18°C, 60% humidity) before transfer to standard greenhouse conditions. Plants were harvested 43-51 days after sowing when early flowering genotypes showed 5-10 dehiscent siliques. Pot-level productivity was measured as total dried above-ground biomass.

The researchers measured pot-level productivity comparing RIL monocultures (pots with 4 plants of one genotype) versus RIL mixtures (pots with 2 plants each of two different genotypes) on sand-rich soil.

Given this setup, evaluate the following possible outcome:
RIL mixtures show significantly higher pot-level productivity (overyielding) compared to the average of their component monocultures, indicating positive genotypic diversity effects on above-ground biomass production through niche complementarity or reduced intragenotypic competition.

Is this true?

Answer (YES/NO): YES